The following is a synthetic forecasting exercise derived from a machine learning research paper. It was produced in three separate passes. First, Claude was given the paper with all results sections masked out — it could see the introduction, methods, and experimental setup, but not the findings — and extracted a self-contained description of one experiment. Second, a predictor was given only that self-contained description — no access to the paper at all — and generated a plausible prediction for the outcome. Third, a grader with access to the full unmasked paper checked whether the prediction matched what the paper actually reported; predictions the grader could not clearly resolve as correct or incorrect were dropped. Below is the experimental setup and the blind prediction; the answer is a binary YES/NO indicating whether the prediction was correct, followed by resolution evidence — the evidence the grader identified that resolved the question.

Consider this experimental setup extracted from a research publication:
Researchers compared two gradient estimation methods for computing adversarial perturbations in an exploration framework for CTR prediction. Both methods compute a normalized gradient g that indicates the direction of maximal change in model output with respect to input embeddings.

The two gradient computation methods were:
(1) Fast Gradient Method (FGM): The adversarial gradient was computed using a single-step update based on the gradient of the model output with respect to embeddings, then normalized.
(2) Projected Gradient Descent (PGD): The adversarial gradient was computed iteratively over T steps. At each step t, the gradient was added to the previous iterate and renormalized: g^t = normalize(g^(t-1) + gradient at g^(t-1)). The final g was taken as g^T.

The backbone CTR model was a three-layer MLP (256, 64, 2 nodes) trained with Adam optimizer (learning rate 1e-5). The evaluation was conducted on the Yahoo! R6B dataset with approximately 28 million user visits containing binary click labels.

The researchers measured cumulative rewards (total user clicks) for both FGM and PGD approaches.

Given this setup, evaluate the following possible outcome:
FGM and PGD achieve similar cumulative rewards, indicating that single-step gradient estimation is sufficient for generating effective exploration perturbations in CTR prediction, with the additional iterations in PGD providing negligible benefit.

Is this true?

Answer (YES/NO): NO